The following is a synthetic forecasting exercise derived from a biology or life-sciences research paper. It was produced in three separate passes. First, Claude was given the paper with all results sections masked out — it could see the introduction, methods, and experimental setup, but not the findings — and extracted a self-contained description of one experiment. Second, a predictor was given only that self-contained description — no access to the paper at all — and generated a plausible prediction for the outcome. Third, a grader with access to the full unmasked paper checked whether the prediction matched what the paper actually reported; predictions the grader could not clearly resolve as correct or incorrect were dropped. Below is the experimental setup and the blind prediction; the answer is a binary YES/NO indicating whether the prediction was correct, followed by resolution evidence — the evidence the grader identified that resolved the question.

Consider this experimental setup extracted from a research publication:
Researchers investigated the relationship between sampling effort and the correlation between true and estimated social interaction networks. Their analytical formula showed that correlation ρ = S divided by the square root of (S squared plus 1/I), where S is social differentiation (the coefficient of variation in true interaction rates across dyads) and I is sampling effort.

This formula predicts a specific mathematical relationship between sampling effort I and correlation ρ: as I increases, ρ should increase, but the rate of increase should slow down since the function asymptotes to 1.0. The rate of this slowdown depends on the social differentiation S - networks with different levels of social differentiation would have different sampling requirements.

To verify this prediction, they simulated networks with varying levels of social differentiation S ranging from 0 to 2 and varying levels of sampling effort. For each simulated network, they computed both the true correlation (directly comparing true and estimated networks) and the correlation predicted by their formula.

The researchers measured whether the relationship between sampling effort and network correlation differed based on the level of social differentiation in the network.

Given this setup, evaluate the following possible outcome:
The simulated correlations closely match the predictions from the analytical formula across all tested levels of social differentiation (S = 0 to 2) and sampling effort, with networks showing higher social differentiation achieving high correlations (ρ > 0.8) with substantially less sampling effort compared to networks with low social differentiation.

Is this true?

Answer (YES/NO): YES